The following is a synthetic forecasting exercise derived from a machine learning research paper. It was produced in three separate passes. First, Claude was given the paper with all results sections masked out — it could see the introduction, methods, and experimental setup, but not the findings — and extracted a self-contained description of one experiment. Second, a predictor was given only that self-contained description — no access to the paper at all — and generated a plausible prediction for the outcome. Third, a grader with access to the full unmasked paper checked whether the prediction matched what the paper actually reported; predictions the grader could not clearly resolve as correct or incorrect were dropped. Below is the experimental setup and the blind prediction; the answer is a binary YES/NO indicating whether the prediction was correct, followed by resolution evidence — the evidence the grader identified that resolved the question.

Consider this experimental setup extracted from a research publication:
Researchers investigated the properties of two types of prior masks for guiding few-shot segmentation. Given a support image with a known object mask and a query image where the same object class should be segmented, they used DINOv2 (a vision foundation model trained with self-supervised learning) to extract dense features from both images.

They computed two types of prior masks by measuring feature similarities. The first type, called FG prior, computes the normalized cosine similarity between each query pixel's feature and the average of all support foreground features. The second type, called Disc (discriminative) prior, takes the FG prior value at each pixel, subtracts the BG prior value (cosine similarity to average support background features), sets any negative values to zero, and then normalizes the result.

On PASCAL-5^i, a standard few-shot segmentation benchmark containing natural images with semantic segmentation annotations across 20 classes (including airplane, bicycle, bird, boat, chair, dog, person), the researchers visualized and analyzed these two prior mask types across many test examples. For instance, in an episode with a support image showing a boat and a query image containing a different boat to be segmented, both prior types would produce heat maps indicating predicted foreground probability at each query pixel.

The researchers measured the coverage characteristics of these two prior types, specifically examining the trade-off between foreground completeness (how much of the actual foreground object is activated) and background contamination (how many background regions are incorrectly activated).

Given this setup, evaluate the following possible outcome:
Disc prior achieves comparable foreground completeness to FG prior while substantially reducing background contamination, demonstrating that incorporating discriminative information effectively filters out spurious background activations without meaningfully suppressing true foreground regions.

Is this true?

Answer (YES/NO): NO